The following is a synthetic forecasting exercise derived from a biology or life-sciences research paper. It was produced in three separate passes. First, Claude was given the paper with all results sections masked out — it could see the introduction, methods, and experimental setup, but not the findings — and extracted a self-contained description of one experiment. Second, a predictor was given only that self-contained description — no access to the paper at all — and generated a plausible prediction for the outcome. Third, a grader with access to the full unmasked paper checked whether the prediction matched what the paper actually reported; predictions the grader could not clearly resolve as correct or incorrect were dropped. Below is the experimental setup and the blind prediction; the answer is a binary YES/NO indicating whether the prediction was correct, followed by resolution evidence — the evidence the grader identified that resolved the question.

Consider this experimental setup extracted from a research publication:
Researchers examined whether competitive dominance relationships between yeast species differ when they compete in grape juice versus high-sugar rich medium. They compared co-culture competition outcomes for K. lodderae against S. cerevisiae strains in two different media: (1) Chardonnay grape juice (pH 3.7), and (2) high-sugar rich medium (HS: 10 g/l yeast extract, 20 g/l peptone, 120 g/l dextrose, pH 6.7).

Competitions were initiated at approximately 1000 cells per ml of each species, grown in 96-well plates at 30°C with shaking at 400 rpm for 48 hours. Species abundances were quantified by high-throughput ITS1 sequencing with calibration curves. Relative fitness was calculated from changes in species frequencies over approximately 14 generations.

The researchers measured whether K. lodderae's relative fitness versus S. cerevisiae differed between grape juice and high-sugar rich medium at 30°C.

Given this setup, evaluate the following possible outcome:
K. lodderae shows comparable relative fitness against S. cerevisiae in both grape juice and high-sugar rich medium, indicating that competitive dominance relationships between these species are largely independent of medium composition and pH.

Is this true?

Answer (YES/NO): NO